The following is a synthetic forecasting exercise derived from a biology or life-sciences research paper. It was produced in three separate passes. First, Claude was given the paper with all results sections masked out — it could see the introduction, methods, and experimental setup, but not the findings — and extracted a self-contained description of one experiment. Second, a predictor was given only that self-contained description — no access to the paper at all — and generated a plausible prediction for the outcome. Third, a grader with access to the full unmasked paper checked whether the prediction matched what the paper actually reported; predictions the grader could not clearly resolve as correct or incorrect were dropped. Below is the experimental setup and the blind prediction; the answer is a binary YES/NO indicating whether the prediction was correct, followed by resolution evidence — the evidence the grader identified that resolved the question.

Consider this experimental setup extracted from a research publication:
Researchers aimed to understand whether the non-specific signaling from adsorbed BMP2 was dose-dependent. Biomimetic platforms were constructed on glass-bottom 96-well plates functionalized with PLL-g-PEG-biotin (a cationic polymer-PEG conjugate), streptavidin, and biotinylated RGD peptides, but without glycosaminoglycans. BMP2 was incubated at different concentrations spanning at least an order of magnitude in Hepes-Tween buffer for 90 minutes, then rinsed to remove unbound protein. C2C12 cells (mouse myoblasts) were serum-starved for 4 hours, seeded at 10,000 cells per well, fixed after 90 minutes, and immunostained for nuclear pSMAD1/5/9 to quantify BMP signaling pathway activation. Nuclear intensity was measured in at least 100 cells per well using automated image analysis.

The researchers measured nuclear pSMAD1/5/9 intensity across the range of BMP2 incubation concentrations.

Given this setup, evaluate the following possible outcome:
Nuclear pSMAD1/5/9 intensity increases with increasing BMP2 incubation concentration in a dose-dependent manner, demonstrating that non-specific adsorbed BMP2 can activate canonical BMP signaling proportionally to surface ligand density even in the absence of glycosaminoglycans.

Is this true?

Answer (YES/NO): YES